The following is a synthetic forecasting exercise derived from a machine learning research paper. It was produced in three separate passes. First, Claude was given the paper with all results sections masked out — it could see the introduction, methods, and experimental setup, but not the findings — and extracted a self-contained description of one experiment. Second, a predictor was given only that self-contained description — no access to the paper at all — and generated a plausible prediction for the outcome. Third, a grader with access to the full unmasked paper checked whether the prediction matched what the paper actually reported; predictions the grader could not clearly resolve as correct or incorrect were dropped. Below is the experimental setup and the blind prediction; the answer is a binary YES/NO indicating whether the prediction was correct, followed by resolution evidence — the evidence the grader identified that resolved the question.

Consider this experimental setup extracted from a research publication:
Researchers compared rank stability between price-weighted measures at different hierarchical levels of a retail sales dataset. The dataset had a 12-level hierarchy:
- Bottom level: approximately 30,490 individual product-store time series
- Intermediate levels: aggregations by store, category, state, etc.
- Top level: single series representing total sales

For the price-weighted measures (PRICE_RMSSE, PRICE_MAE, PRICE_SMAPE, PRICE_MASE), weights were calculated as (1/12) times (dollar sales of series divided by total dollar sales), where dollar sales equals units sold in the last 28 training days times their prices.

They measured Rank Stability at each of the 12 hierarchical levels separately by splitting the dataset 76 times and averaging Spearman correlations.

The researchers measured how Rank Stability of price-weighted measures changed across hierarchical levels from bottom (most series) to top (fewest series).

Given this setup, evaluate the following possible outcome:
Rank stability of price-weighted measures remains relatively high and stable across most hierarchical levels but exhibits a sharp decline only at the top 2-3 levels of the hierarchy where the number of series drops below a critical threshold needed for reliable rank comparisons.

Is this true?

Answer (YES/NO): NO